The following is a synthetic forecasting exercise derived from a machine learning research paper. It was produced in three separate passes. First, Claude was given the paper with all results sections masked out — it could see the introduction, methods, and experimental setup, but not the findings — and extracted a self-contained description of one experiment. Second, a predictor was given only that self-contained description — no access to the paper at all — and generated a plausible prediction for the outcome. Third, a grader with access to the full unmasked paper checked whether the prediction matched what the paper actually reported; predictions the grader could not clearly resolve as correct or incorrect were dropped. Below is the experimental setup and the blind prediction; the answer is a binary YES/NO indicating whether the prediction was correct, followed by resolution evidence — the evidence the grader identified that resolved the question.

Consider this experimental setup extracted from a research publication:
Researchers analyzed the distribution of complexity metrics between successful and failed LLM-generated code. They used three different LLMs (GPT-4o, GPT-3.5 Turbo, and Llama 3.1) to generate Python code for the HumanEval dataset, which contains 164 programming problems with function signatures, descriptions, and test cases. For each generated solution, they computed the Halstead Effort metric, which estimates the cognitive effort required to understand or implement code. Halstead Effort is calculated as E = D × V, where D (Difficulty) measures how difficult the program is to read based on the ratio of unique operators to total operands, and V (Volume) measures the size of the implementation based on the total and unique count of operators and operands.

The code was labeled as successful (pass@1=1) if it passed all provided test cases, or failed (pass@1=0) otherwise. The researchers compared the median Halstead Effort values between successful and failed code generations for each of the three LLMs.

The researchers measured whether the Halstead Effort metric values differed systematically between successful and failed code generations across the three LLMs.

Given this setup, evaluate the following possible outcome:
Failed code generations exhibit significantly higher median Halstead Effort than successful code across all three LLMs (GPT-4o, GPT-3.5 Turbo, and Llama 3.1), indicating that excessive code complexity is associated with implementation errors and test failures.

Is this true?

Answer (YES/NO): NO